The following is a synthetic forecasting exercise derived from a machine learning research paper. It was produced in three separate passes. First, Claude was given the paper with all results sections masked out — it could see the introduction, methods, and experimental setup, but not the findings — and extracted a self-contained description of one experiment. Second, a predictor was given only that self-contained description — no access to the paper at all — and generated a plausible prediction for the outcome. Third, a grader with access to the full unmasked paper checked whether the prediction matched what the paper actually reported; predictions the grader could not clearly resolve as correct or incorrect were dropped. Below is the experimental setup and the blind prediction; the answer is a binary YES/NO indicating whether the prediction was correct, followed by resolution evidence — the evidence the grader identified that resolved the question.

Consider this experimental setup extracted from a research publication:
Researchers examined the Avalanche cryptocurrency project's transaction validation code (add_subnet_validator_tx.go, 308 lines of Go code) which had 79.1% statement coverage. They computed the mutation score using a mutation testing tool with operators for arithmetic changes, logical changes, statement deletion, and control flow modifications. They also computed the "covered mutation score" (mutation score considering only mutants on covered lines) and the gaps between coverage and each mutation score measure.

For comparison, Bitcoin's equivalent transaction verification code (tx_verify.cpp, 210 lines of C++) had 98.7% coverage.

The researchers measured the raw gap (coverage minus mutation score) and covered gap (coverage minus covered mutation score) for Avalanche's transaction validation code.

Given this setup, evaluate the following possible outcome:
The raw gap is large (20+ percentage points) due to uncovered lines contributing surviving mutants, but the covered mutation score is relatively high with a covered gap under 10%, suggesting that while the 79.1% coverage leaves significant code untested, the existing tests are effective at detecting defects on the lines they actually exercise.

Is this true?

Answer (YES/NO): NO